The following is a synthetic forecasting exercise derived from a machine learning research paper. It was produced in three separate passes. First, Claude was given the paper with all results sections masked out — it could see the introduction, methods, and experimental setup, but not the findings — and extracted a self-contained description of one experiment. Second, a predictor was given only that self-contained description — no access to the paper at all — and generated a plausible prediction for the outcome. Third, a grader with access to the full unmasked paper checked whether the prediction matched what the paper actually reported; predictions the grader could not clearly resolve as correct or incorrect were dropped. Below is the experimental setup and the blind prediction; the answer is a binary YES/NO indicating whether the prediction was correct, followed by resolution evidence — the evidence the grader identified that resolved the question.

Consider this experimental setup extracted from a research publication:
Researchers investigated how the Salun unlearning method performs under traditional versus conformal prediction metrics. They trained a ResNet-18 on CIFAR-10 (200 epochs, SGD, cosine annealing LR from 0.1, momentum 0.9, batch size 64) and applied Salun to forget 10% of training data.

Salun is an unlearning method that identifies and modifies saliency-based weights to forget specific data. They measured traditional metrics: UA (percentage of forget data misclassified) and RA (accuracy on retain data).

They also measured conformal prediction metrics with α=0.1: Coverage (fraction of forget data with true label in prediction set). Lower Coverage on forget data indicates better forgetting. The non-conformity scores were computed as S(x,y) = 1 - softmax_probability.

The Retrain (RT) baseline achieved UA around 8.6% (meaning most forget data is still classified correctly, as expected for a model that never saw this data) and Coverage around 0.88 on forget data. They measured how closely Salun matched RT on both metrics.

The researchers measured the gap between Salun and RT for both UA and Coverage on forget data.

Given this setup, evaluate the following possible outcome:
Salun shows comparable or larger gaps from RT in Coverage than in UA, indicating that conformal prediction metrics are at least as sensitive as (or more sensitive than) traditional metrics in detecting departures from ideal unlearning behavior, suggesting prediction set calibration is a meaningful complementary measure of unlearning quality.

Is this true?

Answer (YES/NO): YES